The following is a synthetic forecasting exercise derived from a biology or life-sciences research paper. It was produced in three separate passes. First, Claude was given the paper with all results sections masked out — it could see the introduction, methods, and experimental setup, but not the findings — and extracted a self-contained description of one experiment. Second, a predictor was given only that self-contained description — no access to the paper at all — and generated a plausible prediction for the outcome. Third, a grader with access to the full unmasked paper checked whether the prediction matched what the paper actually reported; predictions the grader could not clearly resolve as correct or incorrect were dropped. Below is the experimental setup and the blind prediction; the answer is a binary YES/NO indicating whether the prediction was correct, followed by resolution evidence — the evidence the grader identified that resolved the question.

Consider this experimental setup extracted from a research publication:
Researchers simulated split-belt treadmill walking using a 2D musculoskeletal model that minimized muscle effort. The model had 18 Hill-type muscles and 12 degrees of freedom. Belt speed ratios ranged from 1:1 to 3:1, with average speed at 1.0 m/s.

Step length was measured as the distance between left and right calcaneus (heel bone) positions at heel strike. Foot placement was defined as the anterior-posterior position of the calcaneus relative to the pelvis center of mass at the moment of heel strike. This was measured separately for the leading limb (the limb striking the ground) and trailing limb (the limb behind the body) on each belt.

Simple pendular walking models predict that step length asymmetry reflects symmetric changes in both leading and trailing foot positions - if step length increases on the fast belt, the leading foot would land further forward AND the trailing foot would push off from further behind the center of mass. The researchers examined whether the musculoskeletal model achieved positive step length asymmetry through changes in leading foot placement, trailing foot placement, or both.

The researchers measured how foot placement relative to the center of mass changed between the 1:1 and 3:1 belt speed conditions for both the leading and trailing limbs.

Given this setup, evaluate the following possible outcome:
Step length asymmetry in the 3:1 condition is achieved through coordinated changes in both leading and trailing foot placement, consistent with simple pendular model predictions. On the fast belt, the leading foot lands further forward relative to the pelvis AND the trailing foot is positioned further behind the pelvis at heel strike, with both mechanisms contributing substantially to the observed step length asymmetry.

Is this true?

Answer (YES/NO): NO